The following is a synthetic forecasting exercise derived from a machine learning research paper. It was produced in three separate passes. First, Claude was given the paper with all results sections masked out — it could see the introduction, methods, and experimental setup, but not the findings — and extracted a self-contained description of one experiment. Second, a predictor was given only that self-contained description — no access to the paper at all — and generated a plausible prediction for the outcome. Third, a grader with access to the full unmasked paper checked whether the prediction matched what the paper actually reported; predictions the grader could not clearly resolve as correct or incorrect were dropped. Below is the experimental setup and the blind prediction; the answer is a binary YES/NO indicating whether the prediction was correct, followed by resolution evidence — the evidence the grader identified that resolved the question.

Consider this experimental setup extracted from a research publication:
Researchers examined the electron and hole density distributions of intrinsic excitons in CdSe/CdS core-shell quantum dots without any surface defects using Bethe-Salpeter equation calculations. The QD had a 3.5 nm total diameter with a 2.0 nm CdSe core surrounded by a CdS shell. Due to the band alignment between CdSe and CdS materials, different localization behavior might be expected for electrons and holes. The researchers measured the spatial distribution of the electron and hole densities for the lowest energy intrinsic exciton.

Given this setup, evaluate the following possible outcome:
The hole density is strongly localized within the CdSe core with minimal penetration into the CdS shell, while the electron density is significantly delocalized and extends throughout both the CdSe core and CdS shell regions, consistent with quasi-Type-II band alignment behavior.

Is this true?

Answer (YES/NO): YES